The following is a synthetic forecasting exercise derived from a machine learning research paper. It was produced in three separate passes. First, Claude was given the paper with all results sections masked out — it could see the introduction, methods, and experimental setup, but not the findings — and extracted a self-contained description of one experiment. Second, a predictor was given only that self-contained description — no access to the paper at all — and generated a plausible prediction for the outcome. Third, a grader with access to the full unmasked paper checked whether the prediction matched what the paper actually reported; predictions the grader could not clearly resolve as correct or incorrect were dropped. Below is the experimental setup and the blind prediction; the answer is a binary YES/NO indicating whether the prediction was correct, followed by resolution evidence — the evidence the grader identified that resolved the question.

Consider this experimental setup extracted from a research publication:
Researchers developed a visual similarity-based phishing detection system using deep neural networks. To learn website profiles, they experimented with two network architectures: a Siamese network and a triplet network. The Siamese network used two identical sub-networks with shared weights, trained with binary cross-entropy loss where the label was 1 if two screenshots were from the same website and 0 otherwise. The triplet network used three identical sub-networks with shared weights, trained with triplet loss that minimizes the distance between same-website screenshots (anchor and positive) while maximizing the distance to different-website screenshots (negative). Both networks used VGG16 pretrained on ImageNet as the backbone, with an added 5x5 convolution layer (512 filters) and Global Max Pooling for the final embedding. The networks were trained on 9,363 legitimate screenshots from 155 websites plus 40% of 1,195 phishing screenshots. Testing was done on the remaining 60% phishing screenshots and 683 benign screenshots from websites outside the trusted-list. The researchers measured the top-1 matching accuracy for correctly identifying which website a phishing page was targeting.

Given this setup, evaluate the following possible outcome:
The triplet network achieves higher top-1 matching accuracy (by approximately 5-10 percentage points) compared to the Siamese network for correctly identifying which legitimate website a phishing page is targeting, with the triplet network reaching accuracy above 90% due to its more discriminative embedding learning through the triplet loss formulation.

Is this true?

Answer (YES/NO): NO